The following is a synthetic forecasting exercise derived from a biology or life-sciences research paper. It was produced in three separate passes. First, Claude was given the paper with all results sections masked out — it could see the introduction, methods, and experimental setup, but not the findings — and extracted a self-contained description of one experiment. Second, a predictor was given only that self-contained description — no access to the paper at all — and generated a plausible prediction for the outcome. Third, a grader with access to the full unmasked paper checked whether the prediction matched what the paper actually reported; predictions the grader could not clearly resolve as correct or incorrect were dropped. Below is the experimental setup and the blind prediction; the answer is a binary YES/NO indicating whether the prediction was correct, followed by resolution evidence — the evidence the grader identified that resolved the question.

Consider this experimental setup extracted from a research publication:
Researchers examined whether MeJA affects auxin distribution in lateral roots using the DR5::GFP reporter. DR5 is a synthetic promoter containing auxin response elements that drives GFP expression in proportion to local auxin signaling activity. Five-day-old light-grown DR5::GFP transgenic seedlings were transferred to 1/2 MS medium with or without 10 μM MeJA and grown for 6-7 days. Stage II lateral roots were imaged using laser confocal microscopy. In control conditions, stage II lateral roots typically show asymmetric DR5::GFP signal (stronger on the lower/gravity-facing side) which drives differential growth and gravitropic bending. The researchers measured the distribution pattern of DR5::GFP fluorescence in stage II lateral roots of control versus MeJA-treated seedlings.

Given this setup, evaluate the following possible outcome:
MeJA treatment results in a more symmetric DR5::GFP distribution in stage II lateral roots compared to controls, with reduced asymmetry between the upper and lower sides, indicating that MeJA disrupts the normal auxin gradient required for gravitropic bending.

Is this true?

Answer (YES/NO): NO